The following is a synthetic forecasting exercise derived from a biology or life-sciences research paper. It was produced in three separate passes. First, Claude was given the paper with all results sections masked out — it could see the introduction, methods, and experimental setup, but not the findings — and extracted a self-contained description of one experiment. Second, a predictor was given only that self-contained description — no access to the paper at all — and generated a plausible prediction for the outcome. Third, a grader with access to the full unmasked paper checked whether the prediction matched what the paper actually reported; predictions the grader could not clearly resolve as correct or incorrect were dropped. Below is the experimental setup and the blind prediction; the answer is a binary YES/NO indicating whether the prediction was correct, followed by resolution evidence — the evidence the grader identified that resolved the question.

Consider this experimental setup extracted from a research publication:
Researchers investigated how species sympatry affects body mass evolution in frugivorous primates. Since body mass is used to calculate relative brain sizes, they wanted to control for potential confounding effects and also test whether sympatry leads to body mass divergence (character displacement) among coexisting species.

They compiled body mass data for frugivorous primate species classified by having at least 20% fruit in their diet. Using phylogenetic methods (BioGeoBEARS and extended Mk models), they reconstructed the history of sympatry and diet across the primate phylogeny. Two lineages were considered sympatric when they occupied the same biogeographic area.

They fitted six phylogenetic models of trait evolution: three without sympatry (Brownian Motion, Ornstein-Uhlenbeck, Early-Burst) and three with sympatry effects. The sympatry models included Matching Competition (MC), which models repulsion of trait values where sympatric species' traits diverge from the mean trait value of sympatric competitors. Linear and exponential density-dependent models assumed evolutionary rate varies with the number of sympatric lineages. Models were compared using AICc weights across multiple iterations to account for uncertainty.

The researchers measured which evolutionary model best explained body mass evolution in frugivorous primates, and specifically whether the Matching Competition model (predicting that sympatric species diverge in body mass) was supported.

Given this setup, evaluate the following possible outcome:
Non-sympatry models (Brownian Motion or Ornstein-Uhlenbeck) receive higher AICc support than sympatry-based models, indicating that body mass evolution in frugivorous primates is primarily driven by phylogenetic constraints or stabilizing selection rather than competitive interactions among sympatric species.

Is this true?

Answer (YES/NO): NO